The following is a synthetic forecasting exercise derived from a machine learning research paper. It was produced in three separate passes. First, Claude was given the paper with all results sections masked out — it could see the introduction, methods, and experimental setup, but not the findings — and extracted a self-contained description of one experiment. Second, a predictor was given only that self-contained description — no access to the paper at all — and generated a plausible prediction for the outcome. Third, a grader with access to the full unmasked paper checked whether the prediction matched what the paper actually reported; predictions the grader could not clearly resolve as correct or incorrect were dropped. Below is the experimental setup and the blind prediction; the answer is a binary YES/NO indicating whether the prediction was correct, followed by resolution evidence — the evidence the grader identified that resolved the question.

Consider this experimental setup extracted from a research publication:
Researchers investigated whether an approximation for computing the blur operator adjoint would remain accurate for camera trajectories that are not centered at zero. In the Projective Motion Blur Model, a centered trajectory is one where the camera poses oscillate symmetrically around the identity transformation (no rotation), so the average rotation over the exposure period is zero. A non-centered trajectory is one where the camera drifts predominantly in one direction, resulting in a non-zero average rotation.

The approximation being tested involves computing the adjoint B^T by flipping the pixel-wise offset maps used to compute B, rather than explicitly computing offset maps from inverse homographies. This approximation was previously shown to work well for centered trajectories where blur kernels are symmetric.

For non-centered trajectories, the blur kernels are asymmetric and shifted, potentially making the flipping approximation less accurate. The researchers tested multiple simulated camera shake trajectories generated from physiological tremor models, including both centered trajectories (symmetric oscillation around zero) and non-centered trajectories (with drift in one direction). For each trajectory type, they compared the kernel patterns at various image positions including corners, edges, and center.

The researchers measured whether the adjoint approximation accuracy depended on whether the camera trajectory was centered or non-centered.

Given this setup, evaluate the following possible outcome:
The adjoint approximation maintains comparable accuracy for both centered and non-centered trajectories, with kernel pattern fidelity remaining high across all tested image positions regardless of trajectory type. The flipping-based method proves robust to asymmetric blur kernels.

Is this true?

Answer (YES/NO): YES